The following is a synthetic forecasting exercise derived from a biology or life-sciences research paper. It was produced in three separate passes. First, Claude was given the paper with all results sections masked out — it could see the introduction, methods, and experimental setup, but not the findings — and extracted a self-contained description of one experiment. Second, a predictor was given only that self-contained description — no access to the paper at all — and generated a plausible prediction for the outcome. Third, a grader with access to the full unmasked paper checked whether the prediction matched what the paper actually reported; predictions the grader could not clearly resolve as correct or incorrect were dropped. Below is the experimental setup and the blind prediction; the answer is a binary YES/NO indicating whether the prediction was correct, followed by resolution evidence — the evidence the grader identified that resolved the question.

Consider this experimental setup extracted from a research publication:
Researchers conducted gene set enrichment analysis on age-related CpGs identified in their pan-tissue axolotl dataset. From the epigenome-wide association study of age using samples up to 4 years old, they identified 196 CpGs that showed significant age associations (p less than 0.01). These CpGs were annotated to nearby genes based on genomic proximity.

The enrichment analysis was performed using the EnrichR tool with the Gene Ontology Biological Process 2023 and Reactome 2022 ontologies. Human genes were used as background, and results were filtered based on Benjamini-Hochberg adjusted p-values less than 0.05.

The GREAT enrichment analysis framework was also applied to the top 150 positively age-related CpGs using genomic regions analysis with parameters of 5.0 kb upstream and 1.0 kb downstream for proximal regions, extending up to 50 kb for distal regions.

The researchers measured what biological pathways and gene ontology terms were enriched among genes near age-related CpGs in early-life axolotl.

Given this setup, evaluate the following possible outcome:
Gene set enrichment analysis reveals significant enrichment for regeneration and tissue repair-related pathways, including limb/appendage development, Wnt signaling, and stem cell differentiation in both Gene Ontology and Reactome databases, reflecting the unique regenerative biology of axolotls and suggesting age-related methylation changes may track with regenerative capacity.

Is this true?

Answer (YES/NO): NO